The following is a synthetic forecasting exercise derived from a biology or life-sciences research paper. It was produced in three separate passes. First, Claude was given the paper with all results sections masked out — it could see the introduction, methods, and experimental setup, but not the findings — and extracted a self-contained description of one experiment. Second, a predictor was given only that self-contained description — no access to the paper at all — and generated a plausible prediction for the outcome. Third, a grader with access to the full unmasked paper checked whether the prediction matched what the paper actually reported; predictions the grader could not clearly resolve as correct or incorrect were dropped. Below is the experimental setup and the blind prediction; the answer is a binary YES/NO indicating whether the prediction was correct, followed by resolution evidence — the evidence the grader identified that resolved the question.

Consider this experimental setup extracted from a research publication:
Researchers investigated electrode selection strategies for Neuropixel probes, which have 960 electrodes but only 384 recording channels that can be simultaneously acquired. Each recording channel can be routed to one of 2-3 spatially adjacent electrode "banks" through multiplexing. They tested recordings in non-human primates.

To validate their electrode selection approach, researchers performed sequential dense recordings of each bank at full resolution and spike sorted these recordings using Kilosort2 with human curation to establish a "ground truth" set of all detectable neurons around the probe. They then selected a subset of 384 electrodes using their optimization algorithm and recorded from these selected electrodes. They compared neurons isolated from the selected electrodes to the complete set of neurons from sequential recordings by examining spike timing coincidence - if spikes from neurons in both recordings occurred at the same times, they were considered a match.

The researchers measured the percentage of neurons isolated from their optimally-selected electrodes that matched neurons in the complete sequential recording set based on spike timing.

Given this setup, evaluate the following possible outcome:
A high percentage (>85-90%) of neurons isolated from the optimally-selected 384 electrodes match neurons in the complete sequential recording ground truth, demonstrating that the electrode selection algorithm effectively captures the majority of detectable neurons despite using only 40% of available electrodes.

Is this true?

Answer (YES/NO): NO